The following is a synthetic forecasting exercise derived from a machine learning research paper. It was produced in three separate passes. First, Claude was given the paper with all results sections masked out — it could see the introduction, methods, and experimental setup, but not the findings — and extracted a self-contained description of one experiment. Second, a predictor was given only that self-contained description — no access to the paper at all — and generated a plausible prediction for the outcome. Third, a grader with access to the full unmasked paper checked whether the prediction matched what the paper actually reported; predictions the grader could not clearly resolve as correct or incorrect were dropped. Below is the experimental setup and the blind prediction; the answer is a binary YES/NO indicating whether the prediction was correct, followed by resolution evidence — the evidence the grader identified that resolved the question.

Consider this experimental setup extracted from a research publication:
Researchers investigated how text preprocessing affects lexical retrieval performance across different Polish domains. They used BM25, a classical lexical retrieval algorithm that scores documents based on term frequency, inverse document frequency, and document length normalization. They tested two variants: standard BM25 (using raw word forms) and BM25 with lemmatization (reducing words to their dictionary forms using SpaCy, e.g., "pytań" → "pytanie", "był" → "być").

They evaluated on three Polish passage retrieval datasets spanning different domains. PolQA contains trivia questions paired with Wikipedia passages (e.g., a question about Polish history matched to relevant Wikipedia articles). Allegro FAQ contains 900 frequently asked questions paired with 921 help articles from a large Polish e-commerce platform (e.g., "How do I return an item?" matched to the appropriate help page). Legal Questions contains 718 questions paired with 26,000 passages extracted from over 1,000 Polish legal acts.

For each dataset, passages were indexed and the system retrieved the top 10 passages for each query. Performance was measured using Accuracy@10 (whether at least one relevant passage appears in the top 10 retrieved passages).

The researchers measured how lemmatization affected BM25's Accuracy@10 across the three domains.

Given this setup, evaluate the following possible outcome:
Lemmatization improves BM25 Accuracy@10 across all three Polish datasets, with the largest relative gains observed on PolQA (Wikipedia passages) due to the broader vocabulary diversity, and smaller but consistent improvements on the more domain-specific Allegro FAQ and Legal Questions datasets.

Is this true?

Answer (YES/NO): NO